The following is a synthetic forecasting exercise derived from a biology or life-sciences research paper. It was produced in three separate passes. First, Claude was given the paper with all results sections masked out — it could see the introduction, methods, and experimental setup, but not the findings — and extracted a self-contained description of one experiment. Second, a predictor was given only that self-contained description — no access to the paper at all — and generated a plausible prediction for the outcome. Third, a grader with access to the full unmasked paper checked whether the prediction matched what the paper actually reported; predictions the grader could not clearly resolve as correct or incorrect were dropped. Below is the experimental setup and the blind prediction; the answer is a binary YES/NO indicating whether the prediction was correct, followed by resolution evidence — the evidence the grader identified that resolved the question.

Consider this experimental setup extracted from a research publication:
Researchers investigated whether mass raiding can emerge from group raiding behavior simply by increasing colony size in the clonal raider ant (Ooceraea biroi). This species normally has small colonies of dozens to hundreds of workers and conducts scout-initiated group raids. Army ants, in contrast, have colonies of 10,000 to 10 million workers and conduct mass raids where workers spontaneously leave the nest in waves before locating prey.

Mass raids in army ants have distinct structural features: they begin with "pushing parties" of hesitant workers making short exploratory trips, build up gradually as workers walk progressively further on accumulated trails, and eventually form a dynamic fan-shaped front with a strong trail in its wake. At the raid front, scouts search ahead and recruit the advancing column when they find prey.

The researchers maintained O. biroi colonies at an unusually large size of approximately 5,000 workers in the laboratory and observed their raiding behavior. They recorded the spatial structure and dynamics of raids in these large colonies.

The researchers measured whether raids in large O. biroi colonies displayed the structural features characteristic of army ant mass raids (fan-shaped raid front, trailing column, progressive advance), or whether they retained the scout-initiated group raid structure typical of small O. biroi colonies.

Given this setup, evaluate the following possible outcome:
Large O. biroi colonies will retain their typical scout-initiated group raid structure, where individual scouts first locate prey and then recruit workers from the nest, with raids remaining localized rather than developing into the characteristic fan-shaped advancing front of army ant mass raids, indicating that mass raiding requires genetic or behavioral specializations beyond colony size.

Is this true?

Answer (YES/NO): NO